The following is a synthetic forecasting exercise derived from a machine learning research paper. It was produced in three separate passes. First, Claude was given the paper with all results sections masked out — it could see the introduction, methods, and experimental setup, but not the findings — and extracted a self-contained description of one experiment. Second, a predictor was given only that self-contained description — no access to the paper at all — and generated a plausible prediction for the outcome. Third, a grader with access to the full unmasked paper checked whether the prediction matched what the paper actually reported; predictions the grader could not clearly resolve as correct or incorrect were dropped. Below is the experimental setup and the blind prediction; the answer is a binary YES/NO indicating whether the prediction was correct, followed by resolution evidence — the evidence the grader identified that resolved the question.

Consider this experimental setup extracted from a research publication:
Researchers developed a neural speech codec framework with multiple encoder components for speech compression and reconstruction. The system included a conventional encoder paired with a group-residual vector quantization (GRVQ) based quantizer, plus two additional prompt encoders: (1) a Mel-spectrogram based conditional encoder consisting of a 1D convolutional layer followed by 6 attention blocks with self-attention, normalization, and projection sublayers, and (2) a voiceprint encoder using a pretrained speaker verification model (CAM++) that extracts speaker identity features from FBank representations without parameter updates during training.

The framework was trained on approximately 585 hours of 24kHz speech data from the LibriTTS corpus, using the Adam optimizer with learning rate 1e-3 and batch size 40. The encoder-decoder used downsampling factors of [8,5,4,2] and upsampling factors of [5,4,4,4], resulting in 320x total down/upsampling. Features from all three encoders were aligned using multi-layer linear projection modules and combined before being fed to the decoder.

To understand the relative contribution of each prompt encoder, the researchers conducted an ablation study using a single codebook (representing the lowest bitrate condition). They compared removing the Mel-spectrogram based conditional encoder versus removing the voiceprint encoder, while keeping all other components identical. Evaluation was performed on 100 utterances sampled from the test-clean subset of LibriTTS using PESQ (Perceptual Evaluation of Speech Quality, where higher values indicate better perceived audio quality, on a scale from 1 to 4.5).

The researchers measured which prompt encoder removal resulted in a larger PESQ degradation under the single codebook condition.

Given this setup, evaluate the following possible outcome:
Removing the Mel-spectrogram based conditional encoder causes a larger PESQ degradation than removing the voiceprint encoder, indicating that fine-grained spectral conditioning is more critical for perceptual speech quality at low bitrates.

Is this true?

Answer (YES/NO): YES